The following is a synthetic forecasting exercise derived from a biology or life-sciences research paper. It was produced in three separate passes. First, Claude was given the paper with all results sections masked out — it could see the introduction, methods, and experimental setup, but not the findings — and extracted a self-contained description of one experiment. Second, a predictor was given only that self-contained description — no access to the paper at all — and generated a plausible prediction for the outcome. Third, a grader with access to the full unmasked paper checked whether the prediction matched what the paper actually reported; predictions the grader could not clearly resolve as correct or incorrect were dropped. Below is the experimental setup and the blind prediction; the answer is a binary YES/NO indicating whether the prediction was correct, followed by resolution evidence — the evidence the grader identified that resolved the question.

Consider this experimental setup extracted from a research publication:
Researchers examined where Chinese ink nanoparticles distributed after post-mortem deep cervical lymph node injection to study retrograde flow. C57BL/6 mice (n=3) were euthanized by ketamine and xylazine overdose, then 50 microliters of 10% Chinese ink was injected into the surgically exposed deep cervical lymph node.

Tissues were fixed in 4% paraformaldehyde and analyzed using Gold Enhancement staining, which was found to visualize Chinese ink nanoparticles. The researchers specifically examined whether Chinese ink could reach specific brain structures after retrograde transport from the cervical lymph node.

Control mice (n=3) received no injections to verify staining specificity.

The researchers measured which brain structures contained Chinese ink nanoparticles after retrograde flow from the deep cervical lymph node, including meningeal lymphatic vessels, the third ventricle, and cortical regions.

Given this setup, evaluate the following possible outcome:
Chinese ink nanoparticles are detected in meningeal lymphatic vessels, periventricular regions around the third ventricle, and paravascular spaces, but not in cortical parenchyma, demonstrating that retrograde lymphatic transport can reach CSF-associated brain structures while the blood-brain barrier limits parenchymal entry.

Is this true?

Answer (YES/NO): NO